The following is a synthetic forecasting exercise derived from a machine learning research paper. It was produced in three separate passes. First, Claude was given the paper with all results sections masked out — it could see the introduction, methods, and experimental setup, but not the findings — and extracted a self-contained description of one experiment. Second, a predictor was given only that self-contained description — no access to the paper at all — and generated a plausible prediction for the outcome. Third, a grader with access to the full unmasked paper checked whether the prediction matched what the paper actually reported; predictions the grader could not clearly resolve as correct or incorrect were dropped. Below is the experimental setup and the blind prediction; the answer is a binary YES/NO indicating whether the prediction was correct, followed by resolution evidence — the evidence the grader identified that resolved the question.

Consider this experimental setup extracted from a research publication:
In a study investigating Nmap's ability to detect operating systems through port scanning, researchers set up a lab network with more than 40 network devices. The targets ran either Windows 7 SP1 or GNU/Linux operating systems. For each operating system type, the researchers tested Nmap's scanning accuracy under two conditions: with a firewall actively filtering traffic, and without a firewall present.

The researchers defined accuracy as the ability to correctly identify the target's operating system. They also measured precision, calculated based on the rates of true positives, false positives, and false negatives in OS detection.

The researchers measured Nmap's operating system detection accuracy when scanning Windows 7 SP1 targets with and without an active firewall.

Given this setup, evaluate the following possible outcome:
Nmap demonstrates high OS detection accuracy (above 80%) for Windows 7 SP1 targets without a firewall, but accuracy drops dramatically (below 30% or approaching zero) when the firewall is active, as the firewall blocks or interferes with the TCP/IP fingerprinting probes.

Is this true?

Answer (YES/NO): YES